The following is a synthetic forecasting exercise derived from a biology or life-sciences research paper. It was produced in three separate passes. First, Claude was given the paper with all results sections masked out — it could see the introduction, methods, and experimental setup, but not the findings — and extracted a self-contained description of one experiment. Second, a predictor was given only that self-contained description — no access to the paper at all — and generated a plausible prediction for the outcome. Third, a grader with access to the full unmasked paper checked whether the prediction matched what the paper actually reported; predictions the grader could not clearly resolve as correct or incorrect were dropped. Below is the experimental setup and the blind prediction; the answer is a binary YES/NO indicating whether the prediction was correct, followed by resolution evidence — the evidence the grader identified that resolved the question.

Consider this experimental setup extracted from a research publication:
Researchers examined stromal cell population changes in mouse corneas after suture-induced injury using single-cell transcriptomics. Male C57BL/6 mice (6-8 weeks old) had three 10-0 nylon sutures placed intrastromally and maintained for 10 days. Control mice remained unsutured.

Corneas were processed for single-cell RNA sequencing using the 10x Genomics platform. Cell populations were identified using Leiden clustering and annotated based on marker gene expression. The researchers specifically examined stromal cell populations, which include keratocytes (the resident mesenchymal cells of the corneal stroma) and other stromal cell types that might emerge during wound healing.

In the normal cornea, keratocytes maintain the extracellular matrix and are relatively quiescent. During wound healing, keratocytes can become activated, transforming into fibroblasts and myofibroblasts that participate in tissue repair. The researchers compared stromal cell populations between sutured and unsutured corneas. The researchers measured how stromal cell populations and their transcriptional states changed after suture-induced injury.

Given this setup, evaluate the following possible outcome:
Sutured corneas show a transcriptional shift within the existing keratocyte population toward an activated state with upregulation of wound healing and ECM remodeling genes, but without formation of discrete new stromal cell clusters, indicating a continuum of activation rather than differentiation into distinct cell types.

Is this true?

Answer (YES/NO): NO